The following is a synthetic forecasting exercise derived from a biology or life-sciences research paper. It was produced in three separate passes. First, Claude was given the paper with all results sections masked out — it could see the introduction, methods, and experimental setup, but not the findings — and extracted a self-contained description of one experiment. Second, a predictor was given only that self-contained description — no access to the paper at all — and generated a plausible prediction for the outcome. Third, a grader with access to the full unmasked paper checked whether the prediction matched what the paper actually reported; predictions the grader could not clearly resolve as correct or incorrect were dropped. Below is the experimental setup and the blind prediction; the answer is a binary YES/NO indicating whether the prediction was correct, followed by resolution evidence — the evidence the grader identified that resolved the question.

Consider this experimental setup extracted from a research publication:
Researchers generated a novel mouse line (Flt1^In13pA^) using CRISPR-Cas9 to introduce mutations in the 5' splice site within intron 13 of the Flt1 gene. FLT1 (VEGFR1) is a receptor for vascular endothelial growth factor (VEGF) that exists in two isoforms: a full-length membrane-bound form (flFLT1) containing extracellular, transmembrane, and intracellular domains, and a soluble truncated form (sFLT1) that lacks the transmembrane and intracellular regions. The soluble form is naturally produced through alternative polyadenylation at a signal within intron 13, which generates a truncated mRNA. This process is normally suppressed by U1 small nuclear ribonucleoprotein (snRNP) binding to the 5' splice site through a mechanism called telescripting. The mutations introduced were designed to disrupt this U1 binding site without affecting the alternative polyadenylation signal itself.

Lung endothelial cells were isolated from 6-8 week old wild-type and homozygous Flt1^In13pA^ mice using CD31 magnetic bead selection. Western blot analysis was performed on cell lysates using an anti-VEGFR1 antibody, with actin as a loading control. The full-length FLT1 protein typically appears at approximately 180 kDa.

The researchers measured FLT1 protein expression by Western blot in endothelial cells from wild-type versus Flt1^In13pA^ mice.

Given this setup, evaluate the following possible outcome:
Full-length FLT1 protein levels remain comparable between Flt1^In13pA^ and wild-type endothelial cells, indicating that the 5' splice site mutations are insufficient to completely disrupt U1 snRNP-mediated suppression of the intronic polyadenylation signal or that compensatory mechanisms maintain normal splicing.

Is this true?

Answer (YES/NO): NO